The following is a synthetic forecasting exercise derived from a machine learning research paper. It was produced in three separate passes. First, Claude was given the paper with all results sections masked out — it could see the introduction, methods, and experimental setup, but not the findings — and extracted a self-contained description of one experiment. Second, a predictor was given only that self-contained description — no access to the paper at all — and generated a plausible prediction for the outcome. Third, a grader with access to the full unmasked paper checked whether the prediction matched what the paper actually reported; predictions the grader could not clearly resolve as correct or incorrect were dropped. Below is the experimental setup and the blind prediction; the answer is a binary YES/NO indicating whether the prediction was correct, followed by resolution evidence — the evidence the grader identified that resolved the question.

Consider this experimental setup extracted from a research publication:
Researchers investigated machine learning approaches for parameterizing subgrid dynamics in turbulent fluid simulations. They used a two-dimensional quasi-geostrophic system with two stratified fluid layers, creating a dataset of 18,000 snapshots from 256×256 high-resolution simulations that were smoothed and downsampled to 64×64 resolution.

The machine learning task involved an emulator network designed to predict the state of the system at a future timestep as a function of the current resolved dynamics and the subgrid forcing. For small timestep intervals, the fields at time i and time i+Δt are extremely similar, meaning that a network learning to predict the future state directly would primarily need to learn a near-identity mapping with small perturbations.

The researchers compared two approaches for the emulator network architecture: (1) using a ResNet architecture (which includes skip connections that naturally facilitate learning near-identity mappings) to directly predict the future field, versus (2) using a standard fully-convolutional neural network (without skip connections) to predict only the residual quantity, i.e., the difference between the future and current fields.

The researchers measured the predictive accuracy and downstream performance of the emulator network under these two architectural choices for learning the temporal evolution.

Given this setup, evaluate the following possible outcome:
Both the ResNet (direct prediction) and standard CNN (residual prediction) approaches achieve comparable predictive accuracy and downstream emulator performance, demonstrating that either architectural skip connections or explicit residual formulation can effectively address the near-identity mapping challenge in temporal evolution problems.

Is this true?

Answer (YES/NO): NO